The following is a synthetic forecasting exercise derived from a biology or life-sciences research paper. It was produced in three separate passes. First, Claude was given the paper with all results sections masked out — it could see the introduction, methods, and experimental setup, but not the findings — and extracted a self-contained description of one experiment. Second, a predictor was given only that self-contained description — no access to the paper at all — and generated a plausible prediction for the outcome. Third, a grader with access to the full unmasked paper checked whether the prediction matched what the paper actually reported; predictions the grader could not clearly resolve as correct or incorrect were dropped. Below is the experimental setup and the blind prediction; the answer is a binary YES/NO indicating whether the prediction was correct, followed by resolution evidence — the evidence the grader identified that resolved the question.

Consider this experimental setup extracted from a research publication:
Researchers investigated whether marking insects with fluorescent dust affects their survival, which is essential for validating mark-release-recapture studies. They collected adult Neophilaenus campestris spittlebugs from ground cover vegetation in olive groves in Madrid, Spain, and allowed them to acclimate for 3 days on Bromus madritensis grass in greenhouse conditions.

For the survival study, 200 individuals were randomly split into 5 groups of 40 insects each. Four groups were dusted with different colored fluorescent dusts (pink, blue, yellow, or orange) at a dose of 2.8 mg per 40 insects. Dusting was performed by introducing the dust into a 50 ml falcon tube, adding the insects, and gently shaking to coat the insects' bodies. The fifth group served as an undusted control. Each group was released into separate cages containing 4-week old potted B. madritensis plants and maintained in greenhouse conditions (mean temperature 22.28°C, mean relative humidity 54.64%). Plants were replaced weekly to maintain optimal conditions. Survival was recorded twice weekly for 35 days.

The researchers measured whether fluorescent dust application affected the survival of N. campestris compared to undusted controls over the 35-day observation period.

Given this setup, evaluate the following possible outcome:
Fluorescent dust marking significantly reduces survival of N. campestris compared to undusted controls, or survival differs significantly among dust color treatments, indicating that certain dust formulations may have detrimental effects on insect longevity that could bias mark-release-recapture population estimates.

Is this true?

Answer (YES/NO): NO